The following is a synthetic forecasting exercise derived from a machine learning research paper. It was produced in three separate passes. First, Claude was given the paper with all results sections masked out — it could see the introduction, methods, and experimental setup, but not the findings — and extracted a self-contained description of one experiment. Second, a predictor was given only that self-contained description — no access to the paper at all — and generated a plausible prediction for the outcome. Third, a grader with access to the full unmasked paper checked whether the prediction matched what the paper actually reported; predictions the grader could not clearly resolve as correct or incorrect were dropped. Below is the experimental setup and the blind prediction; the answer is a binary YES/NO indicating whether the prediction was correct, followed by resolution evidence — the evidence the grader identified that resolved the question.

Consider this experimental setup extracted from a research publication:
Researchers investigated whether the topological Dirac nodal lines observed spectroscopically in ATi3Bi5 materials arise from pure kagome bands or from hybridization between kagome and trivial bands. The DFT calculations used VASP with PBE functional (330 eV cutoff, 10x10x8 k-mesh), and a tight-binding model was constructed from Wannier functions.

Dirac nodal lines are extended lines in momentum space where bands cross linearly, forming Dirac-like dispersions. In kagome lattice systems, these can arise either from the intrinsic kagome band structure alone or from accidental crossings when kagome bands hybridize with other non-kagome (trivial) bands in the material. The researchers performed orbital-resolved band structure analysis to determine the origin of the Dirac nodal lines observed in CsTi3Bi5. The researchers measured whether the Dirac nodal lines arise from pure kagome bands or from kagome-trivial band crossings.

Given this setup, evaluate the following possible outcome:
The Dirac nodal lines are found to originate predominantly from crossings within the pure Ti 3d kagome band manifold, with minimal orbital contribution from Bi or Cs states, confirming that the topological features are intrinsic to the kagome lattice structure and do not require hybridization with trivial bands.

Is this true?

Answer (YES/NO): NO